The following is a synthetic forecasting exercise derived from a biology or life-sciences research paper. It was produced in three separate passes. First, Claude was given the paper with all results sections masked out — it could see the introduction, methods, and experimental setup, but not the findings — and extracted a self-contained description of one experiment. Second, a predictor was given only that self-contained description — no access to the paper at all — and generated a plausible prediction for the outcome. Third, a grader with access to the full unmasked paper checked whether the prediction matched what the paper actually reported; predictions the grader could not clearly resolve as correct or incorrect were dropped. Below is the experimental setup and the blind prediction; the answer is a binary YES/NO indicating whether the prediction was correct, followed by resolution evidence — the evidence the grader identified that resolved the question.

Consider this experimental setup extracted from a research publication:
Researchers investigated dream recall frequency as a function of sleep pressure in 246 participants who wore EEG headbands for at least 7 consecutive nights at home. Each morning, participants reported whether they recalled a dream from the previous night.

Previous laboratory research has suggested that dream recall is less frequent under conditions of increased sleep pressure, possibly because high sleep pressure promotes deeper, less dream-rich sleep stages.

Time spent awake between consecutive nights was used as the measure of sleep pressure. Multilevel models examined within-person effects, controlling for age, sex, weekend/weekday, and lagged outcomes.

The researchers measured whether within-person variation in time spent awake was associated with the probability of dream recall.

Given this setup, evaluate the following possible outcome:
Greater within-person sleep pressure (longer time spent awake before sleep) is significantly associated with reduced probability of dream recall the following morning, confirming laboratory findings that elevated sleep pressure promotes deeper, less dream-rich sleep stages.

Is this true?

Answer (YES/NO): NO